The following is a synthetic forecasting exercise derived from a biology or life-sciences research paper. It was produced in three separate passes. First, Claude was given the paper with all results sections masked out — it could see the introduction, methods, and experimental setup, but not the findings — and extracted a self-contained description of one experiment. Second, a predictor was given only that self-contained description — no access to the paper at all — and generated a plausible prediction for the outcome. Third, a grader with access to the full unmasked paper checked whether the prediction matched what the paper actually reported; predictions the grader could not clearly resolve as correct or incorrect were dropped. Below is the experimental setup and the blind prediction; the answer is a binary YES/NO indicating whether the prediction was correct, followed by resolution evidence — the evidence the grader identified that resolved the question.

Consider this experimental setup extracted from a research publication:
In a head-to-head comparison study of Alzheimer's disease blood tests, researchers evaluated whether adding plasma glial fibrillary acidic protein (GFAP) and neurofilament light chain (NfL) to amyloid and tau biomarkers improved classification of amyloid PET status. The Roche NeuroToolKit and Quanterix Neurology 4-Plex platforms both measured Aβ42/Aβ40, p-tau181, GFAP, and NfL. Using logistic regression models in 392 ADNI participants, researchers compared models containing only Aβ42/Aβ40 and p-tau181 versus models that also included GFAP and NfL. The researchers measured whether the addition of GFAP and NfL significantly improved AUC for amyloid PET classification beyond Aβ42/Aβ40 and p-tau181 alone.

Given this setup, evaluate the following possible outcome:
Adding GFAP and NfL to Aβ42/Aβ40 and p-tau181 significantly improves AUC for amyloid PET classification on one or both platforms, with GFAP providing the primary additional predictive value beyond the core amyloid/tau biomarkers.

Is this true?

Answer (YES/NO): NO